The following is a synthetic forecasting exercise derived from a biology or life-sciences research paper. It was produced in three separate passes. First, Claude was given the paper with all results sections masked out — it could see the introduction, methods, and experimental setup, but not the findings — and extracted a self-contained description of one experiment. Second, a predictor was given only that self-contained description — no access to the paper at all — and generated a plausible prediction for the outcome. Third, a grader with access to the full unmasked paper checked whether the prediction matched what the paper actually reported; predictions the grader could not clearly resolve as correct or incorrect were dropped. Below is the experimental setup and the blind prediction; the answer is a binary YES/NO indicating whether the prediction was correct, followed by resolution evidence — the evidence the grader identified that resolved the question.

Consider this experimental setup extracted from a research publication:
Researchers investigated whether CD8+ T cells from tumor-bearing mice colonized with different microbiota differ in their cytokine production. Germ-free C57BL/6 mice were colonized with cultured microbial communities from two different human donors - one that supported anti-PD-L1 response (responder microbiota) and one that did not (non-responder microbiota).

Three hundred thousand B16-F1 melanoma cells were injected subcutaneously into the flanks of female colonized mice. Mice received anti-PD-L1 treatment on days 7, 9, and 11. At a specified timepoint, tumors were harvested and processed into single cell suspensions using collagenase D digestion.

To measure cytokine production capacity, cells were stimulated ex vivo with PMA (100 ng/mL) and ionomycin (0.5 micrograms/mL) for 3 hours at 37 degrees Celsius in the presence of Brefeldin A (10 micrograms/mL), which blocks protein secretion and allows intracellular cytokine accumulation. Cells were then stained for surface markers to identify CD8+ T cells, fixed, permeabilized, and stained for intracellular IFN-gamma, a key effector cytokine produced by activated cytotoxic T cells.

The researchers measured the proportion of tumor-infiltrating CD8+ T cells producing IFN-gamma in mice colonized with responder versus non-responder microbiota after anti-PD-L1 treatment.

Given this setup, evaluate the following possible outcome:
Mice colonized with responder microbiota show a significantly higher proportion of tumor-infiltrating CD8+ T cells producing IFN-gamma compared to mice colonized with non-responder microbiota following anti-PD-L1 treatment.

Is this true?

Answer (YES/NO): NO